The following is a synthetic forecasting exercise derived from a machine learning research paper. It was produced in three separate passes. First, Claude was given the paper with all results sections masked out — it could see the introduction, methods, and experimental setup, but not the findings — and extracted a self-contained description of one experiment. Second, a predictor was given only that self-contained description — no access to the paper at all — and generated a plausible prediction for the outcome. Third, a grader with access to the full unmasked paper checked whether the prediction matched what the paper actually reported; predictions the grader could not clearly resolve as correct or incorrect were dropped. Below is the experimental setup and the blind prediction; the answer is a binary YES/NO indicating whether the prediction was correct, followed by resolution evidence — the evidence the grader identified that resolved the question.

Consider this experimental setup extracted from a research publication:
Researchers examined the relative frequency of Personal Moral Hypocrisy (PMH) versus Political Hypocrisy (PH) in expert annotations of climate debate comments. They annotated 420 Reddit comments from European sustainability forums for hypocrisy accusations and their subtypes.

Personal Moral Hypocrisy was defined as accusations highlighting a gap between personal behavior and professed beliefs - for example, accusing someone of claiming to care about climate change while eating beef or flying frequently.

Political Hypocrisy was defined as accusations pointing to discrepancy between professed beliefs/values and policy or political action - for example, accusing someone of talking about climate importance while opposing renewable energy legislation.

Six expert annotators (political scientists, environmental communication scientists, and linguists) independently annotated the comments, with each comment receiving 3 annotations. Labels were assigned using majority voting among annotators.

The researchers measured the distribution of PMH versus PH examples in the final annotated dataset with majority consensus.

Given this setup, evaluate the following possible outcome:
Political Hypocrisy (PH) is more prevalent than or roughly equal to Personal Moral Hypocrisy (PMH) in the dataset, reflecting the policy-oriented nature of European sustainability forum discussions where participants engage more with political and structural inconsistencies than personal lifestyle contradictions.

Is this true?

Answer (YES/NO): YES